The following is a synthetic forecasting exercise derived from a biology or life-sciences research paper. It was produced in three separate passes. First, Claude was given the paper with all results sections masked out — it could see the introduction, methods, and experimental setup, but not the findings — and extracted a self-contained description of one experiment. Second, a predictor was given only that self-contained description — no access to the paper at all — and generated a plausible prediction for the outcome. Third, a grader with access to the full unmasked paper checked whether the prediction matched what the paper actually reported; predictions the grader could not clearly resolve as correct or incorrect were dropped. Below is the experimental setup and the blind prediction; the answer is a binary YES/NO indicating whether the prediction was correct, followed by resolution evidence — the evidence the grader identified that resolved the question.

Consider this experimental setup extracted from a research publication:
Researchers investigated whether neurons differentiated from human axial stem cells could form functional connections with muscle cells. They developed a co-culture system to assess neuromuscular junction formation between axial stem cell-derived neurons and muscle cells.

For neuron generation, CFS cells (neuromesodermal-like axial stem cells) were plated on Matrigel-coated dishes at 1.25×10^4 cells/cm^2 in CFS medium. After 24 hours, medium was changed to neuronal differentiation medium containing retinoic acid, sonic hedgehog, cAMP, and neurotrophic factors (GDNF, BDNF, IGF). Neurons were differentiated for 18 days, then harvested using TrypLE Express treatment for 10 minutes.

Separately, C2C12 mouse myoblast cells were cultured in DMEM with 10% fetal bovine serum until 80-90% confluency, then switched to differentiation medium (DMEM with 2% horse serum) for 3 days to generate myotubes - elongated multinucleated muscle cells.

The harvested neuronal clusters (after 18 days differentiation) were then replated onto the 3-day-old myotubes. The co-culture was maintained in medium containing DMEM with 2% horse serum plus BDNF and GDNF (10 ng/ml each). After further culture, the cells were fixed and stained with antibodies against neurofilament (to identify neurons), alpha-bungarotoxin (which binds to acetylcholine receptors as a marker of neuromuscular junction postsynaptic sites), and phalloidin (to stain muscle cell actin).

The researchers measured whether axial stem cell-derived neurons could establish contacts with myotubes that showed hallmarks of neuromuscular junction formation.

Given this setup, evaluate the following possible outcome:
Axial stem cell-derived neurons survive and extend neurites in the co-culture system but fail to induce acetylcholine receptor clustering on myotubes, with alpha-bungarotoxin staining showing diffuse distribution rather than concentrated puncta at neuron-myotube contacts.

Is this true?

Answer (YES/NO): NO